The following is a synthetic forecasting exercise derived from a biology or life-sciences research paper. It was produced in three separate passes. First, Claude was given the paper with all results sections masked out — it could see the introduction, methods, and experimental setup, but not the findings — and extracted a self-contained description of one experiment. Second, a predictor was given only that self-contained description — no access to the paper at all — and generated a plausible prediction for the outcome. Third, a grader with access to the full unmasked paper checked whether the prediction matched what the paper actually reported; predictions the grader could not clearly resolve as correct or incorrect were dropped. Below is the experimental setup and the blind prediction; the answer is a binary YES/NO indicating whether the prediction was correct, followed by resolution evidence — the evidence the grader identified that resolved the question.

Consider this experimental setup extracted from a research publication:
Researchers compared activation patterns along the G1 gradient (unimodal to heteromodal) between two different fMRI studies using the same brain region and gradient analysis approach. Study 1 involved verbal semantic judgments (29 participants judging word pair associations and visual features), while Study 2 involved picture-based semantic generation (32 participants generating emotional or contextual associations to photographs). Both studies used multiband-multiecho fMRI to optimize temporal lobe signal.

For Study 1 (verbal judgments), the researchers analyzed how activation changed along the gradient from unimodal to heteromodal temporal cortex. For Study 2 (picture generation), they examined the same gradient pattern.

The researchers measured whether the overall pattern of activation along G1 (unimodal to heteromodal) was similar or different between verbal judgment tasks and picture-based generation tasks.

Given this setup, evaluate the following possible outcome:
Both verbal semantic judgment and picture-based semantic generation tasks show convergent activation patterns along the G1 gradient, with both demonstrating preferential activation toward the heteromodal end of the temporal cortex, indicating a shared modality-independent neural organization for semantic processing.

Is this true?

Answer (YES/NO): NO